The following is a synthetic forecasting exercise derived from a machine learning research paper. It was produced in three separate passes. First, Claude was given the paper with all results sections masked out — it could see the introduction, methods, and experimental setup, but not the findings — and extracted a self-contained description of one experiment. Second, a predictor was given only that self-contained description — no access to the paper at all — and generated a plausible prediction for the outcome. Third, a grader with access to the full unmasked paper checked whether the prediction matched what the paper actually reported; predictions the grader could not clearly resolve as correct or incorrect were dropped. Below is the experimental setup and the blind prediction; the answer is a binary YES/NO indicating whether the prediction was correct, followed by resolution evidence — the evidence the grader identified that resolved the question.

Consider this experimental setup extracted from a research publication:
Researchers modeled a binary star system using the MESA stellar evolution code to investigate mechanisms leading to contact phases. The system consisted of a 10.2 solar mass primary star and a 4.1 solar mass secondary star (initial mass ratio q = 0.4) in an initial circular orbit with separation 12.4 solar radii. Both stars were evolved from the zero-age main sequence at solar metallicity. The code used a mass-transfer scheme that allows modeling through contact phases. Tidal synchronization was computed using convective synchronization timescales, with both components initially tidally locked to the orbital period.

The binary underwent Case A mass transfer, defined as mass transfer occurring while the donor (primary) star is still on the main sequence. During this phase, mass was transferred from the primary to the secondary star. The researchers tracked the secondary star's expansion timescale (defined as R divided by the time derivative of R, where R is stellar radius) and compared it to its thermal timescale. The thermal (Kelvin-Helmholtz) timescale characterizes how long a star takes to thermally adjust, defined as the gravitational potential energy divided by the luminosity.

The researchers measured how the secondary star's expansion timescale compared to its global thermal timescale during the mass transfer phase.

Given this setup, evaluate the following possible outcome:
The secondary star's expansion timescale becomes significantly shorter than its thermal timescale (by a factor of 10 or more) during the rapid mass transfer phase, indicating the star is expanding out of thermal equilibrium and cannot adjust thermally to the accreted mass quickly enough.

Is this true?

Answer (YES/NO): YES